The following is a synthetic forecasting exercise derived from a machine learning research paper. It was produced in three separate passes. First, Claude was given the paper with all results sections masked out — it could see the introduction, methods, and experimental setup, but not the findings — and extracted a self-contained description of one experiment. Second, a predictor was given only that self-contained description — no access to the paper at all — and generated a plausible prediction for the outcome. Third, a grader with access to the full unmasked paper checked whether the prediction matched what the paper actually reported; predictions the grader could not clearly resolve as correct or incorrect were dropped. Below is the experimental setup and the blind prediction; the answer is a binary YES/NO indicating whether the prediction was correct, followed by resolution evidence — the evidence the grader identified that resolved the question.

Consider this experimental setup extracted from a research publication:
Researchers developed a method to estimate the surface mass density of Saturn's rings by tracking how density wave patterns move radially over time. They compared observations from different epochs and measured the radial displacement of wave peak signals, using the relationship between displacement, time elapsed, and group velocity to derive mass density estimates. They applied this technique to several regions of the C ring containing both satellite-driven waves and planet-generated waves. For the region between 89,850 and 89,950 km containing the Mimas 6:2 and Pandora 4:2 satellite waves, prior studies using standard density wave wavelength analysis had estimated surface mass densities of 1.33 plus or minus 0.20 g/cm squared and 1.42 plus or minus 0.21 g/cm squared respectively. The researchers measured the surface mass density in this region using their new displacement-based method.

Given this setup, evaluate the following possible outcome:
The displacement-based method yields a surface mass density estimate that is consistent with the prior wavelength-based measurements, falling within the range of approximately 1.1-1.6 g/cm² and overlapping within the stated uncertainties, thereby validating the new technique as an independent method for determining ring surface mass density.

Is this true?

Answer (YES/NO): YES